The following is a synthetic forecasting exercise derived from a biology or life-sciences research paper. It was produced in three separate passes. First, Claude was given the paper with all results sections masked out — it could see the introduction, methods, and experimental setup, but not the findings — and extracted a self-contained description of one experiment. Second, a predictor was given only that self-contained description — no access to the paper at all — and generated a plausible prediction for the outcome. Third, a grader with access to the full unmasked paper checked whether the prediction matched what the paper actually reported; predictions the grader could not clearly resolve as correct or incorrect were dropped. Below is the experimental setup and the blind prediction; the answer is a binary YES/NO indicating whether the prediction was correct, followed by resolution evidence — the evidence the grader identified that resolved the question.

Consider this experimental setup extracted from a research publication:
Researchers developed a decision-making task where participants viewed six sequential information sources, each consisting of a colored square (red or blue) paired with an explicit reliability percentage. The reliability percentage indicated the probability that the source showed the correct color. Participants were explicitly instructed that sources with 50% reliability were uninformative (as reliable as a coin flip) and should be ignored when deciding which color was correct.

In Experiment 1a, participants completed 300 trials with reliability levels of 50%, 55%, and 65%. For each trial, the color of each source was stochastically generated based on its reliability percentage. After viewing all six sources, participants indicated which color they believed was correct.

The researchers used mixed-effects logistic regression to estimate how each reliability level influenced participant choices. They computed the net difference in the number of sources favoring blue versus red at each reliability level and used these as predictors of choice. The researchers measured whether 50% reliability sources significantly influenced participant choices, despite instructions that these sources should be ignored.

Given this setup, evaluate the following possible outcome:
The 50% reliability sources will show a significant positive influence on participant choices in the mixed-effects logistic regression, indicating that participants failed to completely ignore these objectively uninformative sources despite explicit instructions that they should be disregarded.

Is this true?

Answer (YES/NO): YES